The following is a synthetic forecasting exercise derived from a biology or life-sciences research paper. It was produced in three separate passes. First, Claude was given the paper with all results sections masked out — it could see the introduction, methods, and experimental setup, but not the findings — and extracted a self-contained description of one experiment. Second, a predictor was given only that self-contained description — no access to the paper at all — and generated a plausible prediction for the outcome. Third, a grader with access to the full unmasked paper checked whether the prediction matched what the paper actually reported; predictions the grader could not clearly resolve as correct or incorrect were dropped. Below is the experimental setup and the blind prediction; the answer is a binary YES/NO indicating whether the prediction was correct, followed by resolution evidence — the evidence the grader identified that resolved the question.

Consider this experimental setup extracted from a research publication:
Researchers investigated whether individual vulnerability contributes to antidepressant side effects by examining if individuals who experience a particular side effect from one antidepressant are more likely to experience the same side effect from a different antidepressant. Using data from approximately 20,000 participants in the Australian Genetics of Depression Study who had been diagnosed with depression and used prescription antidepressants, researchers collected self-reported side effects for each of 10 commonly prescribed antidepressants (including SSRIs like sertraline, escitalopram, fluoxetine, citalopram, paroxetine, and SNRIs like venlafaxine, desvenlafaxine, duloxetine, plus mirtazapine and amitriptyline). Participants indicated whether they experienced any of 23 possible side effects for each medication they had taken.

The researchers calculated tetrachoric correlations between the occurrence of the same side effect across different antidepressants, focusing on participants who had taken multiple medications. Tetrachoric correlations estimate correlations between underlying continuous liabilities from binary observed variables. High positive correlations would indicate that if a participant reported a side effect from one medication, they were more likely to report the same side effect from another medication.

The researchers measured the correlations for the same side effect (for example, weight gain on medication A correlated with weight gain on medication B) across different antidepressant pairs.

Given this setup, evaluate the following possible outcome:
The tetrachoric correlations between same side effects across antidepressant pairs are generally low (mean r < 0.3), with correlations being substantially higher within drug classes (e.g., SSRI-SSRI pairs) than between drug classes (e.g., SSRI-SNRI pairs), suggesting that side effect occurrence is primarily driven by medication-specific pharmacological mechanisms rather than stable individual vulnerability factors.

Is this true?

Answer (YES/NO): NO